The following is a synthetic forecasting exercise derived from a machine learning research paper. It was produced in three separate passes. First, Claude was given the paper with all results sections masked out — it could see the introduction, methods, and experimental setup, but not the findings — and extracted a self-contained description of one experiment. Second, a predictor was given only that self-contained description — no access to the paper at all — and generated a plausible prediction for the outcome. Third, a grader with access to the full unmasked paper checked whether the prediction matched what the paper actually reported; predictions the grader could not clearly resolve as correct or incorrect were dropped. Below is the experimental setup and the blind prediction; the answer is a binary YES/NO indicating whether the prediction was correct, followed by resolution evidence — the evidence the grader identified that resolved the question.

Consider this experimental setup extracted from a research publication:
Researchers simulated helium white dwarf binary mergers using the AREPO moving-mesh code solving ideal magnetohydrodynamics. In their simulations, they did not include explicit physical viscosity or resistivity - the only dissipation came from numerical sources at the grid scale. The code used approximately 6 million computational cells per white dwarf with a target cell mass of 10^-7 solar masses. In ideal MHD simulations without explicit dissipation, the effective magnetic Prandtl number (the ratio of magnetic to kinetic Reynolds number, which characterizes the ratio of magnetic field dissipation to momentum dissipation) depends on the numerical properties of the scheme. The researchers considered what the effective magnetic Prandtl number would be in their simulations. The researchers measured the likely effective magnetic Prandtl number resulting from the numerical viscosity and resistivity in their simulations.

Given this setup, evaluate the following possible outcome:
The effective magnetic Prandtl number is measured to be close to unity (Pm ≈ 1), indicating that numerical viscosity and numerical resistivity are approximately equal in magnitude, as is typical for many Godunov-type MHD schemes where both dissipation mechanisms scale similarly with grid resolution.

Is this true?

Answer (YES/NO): YES